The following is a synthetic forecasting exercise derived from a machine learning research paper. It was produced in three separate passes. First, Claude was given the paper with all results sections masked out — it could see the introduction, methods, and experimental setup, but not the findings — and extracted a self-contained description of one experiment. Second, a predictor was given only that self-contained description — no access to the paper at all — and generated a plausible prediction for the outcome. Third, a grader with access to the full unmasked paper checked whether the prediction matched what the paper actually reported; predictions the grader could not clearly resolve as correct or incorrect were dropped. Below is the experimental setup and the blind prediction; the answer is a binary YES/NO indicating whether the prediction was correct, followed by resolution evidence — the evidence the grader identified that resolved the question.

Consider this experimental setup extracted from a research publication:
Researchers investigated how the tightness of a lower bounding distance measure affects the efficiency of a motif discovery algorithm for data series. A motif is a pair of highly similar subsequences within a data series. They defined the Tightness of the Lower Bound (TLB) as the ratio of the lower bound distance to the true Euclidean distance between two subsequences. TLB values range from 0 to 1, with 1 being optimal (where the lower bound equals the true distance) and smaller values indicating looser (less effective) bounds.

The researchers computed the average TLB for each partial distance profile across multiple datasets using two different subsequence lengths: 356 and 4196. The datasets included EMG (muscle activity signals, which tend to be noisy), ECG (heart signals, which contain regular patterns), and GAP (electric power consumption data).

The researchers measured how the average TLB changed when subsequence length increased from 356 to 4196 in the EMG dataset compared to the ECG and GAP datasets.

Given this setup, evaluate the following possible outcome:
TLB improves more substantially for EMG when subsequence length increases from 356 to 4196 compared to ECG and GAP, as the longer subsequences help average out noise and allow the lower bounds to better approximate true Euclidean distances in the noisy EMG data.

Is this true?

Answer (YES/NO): NO